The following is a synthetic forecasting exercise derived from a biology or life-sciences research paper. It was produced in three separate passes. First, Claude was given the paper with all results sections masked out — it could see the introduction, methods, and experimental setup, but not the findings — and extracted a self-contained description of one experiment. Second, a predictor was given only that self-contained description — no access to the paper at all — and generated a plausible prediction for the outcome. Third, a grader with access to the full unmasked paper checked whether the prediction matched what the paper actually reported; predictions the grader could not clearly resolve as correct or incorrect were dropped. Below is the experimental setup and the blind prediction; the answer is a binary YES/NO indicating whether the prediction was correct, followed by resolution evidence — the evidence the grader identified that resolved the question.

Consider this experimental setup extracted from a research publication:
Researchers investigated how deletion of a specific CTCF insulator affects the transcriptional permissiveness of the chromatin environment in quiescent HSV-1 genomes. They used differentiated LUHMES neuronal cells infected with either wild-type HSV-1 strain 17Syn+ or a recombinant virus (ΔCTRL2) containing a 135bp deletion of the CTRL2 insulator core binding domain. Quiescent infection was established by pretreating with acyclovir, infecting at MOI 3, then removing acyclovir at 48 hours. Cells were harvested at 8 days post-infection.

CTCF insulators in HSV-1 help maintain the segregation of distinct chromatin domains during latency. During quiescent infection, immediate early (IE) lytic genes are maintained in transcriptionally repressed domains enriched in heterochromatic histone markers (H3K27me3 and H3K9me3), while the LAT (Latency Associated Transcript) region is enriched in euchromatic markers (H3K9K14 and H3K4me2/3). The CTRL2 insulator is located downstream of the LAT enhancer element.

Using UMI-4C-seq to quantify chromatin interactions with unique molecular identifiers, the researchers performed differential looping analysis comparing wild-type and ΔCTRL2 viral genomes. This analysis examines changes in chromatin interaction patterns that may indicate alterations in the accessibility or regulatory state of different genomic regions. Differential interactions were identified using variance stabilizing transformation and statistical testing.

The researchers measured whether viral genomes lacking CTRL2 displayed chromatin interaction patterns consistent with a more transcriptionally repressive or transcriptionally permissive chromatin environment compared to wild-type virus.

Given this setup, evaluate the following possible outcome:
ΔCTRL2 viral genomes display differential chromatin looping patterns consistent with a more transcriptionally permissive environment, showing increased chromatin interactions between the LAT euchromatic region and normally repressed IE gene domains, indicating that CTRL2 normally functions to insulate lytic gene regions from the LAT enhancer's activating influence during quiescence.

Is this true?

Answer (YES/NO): NO